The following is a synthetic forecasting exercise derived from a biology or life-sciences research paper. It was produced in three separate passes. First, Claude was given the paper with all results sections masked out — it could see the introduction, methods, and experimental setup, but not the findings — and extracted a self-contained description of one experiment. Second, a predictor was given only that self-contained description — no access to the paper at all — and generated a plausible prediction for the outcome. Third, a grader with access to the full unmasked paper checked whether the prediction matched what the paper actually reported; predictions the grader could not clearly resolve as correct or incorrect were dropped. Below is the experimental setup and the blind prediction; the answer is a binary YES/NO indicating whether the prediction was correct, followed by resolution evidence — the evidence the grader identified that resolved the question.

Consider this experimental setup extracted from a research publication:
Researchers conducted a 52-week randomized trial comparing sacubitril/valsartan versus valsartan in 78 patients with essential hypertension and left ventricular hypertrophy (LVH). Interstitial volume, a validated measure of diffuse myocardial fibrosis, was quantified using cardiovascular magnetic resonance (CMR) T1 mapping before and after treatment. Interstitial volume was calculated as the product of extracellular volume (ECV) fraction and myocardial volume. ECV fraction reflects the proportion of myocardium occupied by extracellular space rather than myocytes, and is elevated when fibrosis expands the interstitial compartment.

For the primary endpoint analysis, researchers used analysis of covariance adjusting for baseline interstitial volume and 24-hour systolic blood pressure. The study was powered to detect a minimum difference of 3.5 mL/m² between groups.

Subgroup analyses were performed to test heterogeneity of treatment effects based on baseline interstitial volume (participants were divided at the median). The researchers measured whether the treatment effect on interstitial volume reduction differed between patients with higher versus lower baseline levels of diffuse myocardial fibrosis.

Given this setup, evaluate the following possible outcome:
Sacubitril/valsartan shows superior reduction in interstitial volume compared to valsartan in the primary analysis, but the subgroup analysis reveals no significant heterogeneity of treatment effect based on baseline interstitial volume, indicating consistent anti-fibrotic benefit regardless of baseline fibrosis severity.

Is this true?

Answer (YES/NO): YES